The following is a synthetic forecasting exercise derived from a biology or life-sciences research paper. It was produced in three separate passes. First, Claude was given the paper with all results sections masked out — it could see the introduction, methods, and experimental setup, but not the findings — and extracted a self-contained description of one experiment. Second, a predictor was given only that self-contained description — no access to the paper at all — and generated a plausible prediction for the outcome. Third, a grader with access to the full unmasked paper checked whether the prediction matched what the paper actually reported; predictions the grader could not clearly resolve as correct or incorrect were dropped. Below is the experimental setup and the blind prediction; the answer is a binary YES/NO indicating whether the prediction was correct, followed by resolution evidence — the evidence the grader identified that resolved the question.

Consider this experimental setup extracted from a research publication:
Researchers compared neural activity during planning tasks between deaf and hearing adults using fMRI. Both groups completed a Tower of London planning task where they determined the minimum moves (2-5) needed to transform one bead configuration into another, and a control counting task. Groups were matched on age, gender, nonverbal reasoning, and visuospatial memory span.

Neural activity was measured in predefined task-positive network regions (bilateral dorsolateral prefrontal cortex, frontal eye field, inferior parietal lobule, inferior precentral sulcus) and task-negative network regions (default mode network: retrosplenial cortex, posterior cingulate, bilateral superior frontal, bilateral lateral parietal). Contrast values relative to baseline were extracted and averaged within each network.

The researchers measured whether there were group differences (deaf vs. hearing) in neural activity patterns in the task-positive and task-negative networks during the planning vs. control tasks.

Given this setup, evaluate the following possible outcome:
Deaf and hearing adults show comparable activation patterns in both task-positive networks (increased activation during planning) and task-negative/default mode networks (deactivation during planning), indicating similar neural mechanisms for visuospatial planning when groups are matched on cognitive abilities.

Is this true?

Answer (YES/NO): YES